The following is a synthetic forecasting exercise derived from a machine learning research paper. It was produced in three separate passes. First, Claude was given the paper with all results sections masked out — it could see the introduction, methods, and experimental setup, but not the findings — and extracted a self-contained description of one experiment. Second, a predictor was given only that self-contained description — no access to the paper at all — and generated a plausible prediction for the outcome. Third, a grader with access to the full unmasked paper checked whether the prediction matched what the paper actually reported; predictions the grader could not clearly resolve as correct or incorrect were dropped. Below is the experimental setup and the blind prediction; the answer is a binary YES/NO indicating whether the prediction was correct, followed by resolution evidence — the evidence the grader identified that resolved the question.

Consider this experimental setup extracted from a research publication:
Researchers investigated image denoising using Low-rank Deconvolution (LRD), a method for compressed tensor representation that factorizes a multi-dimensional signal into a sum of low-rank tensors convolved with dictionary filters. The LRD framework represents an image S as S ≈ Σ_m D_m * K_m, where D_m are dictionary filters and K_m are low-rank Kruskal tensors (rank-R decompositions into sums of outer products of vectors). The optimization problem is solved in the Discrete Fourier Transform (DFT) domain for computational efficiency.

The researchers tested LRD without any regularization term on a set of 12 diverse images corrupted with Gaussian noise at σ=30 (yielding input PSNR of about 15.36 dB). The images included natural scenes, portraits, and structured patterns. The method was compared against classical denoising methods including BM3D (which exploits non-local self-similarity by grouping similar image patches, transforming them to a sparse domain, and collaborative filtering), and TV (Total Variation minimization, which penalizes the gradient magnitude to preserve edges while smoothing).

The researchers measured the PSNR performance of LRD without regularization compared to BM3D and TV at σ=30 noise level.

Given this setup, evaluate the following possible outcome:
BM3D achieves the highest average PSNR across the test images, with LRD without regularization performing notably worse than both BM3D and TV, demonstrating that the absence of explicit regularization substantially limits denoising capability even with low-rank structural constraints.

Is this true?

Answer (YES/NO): NO